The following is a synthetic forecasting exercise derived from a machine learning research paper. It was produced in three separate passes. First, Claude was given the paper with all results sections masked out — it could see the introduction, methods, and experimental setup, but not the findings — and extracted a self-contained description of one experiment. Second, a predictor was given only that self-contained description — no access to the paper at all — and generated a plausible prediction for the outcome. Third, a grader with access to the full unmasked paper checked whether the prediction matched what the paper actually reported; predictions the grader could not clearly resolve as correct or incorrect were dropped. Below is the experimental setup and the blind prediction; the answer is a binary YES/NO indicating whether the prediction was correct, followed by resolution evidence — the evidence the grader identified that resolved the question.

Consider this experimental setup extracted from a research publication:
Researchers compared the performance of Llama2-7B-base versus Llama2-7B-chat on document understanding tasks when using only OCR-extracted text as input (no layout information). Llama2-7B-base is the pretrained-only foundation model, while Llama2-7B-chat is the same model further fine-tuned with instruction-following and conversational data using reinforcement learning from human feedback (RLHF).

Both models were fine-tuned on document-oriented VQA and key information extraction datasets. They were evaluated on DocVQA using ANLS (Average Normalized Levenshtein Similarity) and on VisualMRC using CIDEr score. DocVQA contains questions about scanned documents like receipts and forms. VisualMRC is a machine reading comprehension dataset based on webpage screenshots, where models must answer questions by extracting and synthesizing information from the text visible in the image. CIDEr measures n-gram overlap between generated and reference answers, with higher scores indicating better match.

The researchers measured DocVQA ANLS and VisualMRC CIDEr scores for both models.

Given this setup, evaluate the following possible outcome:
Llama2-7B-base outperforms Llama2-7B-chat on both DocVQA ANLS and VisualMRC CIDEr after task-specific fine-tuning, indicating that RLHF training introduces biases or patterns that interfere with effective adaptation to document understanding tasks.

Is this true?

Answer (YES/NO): YES